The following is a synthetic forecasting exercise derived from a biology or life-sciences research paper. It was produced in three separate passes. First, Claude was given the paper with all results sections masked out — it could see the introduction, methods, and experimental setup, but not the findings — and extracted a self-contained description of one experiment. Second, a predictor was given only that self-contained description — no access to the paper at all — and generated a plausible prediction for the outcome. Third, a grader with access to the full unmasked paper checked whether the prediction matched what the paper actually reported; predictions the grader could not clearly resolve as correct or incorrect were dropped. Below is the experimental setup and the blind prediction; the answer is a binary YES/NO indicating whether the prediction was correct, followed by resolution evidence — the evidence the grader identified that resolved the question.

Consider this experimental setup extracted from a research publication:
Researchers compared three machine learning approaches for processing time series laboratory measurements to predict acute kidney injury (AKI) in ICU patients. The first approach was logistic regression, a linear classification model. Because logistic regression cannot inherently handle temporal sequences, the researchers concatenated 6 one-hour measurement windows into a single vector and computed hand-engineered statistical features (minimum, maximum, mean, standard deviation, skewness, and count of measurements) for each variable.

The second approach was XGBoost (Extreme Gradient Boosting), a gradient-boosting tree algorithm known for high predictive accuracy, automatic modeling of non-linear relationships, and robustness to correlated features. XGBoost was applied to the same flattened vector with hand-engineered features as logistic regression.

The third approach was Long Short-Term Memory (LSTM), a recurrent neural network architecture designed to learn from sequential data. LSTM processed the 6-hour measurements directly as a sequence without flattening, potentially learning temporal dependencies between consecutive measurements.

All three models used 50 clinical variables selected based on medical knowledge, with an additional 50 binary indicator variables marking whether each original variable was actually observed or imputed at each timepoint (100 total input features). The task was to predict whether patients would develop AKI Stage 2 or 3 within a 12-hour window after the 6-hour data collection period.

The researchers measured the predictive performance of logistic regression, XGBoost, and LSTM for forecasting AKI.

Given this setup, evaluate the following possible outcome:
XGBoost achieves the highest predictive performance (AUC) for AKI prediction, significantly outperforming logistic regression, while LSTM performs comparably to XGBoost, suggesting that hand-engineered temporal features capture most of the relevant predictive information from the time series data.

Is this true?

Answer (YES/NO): NO